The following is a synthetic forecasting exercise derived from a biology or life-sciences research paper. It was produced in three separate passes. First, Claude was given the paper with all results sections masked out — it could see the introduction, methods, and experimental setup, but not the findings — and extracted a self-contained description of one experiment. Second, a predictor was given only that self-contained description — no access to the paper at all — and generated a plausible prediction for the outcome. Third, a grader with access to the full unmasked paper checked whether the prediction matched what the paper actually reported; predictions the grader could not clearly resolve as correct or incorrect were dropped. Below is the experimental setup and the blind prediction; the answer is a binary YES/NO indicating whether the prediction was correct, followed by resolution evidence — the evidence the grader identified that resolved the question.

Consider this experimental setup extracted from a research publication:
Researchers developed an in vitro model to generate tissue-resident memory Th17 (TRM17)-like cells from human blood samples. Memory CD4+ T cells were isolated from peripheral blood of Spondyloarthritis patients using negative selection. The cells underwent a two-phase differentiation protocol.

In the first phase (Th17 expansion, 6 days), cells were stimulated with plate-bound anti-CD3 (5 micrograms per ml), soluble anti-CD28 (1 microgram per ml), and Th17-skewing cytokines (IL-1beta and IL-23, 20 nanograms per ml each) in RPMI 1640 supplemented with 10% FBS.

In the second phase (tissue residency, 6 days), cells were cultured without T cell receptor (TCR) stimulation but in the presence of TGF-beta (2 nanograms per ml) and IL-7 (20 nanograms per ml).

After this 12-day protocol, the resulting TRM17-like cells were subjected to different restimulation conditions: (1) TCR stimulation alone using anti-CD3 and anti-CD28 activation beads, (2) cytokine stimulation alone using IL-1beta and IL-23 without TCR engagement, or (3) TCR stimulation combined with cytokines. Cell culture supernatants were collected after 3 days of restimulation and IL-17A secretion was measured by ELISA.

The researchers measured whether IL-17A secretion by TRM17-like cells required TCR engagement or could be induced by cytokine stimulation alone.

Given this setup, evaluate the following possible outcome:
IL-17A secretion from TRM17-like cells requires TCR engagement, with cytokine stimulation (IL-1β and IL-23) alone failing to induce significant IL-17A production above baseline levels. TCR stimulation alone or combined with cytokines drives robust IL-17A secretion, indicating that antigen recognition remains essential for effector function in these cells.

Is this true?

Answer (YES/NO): YES